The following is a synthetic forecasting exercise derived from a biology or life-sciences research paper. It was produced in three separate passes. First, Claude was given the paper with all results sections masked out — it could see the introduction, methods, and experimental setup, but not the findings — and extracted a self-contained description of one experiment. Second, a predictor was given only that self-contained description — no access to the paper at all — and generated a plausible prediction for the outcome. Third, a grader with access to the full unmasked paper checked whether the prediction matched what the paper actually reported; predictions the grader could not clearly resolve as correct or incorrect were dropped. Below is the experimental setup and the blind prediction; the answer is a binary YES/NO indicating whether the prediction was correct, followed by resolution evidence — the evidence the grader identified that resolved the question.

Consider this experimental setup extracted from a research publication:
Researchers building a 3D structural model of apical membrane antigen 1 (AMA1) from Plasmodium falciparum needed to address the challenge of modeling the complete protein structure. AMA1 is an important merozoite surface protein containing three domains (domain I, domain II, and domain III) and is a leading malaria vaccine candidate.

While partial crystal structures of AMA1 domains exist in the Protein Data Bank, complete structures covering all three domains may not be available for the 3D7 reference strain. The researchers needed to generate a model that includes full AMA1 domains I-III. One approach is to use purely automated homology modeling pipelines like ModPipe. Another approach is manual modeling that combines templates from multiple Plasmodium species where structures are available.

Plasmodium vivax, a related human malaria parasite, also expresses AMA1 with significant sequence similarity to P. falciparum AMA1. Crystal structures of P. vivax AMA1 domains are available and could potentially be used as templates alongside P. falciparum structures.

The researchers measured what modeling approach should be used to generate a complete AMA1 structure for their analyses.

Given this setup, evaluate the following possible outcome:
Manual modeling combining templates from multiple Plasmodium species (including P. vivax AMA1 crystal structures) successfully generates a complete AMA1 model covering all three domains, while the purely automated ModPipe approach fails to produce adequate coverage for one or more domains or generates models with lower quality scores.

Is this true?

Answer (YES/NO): YES